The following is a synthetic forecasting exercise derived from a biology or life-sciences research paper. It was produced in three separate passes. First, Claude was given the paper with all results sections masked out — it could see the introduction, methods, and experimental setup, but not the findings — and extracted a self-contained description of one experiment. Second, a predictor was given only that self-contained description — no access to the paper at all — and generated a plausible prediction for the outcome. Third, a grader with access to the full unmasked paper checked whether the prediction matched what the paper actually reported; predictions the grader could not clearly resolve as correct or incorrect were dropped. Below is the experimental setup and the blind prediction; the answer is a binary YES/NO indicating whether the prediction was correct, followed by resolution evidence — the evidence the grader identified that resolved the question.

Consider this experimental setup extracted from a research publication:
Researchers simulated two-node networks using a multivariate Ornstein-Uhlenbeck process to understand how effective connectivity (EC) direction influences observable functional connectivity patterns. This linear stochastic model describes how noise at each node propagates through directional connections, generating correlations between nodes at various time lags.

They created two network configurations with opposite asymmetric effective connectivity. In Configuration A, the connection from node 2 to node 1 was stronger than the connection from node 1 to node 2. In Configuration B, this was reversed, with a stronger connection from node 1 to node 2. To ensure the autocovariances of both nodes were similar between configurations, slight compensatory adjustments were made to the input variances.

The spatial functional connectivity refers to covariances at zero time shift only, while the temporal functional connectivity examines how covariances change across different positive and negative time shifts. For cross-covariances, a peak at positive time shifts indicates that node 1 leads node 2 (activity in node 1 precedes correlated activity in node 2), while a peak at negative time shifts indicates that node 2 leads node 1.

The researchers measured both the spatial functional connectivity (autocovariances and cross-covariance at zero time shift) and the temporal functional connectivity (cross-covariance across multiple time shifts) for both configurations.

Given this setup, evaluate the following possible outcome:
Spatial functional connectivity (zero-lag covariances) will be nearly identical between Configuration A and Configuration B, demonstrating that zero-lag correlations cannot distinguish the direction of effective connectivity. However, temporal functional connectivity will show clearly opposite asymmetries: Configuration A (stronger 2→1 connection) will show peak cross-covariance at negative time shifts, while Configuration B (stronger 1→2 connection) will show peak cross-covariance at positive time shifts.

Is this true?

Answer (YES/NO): YES